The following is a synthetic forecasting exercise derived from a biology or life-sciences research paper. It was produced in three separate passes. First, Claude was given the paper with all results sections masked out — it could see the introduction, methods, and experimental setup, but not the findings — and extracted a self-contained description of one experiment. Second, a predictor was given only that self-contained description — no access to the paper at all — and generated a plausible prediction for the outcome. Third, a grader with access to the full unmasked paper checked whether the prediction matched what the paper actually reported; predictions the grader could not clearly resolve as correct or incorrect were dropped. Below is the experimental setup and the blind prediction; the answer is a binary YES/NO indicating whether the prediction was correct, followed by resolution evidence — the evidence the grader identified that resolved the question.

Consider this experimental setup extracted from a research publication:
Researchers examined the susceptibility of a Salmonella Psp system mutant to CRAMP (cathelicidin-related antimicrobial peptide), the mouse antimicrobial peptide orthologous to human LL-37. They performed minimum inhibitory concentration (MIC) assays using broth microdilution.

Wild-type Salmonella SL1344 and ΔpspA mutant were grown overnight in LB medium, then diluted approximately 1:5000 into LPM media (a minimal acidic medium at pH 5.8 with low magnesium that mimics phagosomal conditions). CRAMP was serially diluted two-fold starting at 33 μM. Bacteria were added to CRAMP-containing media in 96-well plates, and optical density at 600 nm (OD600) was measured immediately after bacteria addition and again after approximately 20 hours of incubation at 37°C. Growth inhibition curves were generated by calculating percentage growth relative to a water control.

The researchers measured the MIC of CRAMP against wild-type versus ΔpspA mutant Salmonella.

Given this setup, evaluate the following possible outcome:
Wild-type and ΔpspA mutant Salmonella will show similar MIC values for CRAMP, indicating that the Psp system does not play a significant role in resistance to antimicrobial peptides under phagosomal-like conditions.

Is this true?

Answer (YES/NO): NO